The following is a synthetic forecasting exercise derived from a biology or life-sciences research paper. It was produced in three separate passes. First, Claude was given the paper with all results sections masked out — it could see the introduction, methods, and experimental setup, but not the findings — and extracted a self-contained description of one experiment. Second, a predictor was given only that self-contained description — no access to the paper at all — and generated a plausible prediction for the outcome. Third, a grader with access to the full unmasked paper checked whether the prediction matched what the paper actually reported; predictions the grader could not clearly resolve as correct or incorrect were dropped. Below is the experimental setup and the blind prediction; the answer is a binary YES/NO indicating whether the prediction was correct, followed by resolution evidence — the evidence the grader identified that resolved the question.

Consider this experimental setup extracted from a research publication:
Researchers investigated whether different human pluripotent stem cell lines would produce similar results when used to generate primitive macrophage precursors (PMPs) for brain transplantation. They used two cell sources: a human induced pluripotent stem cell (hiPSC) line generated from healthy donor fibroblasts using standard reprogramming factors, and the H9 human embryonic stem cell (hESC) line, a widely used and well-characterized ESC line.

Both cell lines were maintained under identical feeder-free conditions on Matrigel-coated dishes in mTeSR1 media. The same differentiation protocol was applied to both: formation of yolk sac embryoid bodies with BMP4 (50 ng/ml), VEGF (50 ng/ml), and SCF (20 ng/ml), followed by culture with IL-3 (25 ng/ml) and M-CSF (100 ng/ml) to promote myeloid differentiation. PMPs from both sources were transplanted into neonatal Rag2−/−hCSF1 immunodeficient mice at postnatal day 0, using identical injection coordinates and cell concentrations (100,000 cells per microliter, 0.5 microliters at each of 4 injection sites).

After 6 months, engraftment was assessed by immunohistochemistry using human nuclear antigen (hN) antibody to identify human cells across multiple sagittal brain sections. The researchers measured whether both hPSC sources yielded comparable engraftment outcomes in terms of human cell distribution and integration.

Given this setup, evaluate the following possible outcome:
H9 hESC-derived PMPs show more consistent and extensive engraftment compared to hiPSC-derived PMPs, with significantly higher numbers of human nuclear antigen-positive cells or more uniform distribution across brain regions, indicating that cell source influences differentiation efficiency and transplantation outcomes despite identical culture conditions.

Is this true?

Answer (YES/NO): NO